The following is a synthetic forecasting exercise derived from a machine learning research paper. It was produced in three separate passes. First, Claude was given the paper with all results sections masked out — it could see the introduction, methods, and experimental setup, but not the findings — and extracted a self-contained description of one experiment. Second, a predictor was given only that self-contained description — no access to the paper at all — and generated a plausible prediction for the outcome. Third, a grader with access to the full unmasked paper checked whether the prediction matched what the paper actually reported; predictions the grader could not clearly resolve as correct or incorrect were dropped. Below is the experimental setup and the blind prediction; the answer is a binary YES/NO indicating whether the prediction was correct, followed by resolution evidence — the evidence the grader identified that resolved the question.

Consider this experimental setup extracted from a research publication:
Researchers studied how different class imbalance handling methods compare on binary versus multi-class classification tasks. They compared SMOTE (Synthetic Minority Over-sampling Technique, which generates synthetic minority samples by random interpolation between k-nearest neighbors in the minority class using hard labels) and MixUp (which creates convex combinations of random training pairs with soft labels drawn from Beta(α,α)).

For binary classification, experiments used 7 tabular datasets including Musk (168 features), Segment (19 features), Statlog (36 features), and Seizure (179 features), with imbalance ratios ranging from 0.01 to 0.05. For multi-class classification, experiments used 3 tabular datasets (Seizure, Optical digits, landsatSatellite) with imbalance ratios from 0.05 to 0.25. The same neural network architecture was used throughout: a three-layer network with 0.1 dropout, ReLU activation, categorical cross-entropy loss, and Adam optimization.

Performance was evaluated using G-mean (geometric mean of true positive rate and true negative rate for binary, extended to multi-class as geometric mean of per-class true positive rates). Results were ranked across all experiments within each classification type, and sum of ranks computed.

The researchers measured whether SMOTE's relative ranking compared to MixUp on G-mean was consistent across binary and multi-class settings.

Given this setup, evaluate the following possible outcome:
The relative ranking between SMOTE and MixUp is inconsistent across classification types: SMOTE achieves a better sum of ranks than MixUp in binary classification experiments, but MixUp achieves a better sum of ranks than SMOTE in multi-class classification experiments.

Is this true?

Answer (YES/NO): NO